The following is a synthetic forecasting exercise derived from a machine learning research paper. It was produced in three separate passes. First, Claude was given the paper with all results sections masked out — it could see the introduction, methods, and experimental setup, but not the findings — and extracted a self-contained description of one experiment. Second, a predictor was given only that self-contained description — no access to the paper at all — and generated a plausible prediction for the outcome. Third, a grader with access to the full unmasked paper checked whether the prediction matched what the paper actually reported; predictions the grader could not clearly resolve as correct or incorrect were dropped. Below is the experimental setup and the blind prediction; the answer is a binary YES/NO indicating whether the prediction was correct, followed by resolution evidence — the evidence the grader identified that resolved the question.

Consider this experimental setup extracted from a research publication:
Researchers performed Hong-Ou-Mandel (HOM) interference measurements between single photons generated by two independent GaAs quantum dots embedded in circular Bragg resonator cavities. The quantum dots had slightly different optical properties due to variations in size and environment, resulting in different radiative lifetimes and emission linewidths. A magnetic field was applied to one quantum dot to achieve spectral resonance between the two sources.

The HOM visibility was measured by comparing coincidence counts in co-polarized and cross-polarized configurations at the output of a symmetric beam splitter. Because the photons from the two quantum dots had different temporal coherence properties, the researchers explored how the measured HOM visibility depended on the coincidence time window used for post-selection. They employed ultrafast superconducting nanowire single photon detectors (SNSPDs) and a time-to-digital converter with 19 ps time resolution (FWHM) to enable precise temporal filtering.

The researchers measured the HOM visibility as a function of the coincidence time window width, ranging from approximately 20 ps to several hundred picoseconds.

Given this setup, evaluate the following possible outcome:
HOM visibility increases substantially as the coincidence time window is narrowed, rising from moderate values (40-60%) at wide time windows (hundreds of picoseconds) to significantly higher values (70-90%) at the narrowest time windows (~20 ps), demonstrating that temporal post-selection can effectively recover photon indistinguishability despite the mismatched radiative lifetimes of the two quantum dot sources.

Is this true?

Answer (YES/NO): NO